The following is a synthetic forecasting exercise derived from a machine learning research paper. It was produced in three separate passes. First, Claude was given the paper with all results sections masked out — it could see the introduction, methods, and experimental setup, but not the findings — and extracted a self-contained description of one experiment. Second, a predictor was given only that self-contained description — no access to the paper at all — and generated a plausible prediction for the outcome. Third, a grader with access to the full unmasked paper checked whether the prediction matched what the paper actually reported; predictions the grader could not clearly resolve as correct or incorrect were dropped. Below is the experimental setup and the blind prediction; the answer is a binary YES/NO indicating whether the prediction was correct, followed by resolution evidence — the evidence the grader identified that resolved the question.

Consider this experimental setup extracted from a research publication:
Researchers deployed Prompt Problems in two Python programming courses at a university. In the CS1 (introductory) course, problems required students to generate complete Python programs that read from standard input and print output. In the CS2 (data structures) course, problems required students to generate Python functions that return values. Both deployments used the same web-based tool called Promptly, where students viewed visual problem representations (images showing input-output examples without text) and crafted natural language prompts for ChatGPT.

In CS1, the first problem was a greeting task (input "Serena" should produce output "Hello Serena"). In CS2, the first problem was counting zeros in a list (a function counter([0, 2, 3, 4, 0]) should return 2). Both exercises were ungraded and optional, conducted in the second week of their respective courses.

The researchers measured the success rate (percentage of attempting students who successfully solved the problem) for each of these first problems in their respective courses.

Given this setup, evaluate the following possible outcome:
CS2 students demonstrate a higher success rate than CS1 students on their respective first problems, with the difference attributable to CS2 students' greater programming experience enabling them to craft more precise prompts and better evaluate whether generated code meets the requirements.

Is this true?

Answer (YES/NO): NO